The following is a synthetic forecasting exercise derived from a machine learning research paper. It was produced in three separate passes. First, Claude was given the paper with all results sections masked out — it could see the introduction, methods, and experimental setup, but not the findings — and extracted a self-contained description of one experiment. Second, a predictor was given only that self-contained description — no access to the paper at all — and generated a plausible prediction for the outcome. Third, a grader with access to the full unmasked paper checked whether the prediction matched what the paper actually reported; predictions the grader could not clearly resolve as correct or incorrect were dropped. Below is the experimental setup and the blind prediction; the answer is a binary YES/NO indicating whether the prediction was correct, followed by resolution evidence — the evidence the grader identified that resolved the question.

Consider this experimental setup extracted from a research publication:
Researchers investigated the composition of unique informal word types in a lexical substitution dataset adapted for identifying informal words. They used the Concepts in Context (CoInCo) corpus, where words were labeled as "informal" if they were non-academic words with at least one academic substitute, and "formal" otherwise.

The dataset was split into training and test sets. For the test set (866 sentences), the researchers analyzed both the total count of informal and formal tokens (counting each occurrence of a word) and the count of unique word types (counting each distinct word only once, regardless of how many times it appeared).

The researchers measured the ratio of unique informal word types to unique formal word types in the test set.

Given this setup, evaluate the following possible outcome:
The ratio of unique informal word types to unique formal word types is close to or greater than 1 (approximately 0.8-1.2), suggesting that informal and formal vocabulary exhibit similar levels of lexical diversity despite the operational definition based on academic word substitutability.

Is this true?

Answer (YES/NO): NO